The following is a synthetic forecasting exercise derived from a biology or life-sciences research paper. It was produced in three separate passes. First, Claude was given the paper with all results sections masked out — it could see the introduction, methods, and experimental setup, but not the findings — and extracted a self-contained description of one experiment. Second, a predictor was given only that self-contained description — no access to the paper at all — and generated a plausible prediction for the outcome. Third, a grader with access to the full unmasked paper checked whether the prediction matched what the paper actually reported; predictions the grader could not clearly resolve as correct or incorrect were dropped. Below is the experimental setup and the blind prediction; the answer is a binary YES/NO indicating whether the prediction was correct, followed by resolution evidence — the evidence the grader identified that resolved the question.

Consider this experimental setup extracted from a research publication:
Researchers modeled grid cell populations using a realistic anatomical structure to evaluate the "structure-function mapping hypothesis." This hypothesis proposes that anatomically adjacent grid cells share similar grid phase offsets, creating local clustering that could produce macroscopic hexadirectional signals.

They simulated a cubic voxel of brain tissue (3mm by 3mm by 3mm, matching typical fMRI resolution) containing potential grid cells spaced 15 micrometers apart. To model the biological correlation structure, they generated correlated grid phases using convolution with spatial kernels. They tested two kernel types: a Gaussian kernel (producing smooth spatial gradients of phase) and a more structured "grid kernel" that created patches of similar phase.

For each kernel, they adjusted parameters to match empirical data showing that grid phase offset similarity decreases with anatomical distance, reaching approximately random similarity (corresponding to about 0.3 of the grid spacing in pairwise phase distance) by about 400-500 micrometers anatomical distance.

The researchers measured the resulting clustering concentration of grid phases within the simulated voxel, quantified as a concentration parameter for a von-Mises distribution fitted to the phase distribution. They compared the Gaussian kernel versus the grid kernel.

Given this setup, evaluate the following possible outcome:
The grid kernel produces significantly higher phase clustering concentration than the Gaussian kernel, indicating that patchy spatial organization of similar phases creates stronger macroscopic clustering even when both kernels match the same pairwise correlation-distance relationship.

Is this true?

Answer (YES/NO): NO